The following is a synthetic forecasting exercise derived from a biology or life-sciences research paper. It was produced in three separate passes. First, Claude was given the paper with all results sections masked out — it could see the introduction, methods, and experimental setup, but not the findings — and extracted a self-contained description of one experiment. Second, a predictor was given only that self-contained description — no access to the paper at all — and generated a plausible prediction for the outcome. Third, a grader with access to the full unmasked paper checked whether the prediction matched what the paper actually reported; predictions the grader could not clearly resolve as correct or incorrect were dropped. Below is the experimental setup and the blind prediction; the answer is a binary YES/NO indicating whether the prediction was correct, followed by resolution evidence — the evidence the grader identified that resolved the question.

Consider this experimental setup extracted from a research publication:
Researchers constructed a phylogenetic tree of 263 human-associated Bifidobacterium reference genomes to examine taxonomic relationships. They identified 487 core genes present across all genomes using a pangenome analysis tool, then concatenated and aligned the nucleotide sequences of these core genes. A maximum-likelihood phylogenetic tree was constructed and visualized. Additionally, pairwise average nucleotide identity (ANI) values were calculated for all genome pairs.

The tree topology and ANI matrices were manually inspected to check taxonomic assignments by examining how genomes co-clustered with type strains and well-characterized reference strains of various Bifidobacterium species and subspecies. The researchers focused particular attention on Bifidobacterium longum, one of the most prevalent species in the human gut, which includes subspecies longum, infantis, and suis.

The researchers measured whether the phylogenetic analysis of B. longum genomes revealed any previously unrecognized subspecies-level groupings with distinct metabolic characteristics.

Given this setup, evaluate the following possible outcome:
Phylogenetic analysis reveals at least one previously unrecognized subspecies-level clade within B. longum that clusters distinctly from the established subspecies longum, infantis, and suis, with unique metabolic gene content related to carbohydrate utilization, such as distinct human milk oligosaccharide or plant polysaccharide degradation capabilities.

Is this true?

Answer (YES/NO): YES